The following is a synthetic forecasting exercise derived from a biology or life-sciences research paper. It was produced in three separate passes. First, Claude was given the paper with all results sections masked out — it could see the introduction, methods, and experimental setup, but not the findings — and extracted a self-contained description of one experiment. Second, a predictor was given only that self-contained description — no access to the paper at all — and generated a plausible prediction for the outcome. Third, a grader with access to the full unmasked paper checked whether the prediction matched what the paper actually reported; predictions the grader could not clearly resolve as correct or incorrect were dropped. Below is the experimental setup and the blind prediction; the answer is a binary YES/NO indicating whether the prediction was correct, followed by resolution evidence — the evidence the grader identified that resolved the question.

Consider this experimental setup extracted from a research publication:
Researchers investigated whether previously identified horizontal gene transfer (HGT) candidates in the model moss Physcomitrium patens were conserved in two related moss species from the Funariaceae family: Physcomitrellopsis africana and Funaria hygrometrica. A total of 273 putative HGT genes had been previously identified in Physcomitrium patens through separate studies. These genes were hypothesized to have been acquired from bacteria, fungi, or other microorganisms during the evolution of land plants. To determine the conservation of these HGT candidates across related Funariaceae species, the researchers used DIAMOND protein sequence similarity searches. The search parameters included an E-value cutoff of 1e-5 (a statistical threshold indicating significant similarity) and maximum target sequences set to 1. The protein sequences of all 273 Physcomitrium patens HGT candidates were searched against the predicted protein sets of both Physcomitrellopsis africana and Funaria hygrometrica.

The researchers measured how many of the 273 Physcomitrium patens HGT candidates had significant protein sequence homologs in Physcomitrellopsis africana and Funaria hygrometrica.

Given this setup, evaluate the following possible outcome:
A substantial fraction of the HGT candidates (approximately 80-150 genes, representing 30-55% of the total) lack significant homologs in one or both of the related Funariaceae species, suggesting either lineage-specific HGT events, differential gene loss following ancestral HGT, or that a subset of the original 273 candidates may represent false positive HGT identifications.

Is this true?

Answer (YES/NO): YES